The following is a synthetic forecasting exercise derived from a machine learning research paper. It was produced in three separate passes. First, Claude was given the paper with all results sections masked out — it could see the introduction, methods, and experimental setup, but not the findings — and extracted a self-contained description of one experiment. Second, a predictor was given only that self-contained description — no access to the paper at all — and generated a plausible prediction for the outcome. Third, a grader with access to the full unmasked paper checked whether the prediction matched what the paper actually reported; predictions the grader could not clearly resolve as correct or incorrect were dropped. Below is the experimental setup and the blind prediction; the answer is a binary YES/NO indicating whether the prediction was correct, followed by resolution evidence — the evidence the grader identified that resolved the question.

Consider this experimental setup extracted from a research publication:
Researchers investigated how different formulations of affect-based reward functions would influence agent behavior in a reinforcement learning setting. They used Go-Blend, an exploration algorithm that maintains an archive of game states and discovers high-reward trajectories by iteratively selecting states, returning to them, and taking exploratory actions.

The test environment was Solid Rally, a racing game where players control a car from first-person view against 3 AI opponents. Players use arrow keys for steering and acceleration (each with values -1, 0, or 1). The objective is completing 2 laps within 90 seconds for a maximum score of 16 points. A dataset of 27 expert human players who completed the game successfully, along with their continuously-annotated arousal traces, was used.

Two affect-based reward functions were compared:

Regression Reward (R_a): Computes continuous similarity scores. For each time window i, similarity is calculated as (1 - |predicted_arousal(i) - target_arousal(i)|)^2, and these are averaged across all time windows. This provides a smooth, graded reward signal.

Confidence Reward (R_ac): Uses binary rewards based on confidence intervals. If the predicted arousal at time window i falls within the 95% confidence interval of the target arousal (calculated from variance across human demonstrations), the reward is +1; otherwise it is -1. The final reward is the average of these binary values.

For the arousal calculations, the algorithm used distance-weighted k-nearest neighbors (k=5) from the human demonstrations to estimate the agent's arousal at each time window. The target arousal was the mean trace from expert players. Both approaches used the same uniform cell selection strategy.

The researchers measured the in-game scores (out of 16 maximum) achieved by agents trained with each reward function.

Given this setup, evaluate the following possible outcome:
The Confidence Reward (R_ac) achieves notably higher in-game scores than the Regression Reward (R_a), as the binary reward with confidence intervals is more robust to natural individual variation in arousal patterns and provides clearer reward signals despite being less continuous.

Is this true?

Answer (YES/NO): NO